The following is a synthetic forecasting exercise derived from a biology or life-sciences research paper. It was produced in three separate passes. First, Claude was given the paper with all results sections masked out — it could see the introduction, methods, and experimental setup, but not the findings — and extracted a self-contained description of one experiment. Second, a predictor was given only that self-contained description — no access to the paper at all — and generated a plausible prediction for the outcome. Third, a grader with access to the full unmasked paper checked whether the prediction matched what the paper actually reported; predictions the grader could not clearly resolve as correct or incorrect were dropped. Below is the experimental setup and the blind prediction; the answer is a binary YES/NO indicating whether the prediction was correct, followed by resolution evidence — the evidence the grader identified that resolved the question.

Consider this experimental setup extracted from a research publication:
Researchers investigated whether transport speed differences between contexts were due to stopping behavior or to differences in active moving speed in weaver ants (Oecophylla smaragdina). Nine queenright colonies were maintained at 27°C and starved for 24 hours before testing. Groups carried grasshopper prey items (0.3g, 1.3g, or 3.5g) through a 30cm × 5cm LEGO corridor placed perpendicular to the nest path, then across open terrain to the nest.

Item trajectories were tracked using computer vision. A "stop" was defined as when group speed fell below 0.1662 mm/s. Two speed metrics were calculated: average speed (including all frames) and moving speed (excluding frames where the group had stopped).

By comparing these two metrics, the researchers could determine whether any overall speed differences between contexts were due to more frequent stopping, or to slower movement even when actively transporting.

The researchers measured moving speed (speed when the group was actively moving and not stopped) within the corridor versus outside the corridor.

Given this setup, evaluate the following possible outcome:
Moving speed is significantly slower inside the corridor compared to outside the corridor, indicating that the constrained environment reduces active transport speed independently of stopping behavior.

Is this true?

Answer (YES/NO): YES